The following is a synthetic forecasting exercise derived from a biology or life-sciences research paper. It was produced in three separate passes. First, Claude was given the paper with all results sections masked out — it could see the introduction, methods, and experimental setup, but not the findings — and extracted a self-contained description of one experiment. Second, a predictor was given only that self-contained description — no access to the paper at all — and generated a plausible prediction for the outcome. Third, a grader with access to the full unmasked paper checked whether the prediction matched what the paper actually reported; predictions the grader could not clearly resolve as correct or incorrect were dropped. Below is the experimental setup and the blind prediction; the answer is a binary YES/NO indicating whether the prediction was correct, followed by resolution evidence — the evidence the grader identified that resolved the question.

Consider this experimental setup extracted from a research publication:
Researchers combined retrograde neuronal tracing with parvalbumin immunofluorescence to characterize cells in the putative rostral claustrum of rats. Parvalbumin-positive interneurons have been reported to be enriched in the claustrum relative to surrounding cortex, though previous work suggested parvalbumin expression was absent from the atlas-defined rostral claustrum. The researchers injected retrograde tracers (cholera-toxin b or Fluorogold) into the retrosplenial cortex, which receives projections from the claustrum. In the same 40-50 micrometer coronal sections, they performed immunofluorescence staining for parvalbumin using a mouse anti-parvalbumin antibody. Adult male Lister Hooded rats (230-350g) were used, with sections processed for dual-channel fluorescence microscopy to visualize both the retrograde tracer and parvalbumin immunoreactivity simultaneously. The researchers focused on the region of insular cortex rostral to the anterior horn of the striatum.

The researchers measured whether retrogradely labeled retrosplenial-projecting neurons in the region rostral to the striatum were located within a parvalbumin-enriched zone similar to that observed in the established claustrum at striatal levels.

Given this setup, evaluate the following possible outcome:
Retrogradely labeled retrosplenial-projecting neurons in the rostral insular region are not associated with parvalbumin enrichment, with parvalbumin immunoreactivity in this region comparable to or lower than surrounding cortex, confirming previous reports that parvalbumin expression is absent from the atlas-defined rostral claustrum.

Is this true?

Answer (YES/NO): NO